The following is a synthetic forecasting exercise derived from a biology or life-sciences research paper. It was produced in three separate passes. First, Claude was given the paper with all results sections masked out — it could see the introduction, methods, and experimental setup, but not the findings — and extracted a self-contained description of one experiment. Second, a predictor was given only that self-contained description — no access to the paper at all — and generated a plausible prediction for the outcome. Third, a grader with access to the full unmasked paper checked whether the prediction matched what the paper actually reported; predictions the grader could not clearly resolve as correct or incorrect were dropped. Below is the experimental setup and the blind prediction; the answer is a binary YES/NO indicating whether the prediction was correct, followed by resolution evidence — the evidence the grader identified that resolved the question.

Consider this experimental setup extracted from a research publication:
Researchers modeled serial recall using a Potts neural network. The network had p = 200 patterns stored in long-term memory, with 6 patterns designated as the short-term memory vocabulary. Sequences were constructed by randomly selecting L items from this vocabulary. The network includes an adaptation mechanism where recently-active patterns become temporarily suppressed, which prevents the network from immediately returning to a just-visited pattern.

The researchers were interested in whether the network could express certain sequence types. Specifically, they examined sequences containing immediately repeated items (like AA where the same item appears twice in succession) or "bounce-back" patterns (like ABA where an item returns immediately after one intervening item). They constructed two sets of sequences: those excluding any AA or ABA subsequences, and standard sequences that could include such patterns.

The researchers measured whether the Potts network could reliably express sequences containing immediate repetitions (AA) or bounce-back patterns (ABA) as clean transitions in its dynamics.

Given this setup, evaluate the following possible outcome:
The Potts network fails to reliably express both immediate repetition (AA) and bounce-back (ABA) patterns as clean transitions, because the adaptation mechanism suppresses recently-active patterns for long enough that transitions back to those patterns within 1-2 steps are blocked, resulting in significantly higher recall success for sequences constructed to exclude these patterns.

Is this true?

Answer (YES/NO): YES